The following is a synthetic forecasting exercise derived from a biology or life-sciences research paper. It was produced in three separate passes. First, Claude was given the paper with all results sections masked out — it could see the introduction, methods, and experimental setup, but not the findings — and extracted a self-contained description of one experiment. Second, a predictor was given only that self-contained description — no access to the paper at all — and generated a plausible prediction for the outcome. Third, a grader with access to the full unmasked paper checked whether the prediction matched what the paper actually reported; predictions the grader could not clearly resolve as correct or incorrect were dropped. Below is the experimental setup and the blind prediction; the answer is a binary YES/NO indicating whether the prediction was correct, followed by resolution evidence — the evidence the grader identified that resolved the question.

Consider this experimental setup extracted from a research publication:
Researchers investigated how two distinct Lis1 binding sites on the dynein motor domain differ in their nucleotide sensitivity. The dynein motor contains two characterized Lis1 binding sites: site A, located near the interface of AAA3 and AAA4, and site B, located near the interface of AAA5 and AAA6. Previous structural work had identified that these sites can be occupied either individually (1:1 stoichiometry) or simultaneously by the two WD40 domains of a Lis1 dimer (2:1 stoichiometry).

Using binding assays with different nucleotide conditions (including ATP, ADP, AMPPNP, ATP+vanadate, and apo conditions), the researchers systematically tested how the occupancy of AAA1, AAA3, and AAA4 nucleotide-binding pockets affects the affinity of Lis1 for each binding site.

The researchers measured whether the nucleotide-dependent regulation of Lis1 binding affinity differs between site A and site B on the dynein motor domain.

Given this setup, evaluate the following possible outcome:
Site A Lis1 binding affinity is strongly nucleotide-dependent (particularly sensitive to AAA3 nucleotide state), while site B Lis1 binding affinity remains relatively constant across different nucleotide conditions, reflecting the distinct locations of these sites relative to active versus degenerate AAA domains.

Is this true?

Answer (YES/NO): NO